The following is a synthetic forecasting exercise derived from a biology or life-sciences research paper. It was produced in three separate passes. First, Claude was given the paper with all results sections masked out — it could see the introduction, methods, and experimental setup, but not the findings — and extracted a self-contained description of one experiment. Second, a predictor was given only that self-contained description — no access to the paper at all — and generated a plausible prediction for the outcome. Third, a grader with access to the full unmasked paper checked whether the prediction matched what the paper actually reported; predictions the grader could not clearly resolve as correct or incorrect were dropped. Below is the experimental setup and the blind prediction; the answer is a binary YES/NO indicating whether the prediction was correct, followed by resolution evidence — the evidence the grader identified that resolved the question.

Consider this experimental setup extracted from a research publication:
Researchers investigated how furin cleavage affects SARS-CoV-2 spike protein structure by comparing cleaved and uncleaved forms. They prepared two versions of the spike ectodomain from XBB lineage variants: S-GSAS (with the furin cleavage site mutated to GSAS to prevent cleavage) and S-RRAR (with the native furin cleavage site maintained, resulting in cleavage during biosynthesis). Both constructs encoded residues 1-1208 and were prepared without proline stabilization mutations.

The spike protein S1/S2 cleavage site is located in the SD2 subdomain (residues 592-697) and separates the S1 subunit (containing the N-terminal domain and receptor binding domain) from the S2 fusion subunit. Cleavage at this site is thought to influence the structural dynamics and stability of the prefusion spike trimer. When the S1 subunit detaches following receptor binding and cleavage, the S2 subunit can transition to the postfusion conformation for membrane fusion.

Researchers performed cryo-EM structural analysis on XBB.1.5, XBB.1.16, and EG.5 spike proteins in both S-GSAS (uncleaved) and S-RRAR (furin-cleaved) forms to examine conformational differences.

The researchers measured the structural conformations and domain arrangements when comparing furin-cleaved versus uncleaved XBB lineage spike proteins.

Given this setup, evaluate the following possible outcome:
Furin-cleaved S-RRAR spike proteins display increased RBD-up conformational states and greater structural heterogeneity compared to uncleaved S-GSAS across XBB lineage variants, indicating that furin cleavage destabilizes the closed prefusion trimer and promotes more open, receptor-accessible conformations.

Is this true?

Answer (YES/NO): NO